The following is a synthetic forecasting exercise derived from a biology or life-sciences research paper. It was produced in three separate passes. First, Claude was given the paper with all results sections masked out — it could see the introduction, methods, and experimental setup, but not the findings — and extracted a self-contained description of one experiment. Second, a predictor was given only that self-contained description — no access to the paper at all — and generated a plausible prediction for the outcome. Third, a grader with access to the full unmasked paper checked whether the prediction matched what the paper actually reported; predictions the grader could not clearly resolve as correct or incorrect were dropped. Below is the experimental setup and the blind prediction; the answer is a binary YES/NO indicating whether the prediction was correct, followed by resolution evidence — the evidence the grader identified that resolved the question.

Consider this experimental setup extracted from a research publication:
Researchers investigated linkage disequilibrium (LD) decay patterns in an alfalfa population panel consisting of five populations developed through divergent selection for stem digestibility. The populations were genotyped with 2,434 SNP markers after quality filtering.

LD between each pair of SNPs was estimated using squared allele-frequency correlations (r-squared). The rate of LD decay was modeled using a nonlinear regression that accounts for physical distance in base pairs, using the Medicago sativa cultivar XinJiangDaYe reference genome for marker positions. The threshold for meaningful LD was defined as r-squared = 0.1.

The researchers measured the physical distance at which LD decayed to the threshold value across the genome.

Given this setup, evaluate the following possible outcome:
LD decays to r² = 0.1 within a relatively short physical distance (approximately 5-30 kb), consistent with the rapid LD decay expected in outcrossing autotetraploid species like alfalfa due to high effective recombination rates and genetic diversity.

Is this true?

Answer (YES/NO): NO